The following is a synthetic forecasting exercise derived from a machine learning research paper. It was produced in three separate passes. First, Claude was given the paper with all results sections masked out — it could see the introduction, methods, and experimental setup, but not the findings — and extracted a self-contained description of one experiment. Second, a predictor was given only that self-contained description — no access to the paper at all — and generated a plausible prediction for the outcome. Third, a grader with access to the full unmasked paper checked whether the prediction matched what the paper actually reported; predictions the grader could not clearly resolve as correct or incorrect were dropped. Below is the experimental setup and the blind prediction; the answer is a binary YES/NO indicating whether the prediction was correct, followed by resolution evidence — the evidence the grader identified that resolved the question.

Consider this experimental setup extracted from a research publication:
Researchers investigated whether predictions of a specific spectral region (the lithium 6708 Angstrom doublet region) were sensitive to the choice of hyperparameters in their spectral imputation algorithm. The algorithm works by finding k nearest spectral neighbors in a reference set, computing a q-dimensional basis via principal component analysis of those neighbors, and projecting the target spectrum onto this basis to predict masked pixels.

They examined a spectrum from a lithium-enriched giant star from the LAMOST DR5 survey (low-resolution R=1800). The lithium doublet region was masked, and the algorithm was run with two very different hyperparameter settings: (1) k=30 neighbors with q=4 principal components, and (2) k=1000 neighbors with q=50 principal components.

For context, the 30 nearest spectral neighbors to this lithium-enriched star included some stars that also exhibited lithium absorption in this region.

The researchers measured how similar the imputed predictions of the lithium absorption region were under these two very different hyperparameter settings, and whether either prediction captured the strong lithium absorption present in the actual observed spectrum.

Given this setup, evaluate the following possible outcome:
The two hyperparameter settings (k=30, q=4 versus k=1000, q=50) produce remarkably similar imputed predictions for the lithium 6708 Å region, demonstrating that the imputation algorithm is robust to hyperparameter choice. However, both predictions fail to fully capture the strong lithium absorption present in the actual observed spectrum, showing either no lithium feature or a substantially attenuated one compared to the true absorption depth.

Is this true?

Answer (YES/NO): YES